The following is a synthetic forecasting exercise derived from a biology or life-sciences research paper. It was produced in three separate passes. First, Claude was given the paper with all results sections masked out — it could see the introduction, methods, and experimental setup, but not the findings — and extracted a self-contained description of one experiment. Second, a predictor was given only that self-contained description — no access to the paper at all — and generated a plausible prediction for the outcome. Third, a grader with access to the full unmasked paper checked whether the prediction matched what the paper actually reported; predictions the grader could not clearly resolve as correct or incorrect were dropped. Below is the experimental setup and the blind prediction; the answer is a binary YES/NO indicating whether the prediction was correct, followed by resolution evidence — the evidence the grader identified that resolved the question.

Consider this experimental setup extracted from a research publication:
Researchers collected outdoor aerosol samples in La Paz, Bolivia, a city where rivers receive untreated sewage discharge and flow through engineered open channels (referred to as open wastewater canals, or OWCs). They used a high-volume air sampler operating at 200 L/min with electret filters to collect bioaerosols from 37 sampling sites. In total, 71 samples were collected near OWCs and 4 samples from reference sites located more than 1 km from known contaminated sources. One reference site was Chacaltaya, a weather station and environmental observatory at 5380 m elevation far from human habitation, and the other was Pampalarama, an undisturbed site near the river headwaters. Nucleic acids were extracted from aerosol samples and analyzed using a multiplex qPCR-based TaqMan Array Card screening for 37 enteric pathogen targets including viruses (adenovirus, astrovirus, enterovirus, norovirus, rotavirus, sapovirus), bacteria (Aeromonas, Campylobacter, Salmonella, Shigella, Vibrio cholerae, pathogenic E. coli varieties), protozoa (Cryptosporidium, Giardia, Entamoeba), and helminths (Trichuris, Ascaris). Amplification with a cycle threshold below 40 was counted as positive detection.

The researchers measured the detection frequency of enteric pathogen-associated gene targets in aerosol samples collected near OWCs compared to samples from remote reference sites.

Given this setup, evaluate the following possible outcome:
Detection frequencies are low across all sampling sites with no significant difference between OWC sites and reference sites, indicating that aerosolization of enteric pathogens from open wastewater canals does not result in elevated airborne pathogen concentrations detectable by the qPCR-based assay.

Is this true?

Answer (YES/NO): NO